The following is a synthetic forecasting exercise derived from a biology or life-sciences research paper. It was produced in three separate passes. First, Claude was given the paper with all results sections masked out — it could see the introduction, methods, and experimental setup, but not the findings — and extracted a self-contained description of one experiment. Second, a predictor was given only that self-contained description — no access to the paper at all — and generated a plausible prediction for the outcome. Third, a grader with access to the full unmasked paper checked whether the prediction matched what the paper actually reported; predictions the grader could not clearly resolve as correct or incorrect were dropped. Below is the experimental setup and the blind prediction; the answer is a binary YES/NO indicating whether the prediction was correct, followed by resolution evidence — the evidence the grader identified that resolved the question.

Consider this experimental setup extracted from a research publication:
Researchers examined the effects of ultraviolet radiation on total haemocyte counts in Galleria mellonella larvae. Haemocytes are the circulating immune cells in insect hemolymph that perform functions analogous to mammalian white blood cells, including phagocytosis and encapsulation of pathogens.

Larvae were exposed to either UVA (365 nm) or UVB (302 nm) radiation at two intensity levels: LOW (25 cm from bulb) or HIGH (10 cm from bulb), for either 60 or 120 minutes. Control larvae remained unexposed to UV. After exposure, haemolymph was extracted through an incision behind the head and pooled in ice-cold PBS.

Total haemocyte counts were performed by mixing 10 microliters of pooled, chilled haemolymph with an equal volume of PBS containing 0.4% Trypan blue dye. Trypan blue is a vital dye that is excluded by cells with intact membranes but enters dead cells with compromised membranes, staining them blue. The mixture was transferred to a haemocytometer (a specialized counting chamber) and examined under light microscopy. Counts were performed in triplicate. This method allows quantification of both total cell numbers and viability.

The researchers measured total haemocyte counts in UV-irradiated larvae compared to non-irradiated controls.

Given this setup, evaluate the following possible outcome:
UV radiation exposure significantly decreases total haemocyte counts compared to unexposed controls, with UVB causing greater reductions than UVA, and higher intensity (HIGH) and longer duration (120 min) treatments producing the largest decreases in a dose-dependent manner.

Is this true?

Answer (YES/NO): NO